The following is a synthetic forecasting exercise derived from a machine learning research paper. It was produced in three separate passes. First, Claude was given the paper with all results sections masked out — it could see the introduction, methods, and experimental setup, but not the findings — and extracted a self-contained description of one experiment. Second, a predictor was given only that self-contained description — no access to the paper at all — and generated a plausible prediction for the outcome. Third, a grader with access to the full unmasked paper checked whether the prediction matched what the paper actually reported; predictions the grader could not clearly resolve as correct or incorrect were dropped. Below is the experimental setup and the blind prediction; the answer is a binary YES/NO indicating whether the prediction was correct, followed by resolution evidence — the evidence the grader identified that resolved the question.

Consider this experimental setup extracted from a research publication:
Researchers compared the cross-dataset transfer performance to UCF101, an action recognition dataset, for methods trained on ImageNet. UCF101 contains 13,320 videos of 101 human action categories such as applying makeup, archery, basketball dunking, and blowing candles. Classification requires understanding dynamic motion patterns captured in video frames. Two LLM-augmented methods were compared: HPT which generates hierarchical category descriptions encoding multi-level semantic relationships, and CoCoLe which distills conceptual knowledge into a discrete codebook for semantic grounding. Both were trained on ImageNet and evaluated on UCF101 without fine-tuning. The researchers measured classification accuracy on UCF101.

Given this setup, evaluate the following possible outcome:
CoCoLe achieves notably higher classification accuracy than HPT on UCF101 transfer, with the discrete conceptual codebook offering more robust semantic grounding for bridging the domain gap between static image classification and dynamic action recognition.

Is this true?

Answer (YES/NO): YES